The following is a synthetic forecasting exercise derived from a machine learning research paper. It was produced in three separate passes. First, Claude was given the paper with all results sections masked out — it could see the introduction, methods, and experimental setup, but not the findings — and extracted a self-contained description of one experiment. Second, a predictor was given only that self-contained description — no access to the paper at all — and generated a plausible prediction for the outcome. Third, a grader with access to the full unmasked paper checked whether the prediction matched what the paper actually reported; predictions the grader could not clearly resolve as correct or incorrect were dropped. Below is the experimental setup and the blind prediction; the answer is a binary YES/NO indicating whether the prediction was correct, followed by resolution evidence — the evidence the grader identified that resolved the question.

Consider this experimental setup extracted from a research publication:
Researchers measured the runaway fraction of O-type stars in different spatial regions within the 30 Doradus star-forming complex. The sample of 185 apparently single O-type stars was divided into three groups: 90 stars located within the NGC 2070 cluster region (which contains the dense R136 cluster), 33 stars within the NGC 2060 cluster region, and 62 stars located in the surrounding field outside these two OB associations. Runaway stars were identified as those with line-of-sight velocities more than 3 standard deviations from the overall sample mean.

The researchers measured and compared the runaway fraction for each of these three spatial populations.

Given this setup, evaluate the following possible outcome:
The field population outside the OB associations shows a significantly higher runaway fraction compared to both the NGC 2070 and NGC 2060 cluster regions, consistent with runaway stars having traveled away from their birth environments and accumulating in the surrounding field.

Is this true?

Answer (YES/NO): YES